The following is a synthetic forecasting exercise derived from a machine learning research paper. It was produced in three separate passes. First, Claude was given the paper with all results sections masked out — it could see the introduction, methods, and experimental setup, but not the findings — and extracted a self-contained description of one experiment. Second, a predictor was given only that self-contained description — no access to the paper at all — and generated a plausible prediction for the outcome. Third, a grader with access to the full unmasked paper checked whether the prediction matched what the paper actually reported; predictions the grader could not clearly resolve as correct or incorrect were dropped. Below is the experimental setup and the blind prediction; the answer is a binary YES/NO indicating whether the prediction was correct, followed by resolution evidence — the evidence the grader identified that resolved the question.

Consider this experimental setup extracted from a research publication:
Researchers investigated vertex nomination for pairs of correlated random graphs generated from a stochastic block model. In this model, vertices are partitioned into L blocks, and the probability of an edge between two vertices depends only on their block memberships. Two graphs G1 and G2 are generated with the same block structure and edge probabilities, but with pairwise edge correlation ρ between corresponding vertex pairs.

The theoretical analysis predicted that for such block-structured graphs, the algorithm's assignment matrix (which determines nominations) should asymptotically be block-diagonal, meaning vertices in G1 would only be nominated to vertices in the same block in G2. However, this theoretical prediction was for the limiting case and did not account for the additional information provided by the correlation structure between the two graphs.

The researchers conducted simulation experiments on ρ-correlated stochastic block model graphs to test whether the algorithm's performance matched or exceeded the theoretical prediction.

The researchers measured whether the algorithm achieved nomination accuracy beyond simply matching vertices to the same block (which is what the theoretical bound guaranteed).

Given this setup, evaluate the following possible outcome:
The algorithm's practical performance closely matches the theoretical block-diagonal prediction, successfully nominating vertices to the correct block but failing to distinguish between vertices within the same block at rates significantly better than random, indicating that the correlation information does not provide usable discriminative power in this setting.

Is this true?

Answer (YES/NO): NO